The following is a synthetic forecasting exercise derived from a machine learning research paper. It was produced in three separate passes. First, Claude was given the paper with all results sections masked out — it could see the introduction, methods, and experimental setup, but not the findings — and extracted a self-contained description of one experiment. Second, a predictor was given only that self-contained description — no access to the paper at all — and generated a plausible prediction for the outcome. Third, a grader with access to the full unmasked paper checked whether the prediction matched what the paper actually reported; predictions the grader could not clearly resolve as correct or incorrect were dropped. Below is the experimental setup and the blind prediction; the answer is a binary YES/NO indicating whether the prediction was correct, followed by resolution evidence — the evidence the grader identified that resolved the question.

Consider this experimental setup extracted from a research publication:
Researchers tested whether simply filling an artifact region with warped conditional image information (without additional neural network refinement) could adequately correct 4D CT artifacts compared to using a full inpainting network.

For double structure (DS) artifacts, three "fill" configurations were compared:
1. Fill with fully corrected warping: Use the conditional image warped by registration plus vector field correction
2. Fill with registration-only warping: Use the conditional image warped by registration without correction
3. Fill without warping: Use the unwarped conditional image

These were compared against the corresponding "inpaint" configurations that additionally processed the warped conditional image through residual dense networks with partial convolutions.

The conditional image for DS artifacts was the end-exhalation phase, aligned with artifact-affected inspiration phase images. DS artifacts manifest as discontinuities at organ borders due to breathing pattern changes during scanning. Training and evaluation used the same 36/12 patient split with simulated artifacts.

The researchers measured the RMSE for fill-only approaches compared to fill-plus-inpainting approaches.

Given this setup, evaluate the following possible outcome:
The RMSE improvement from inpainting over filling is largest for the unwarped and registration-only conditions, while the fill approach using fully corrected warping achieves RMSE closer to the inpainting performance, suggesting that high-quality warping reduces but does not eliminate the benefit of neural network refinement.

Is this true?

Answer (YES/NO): NO